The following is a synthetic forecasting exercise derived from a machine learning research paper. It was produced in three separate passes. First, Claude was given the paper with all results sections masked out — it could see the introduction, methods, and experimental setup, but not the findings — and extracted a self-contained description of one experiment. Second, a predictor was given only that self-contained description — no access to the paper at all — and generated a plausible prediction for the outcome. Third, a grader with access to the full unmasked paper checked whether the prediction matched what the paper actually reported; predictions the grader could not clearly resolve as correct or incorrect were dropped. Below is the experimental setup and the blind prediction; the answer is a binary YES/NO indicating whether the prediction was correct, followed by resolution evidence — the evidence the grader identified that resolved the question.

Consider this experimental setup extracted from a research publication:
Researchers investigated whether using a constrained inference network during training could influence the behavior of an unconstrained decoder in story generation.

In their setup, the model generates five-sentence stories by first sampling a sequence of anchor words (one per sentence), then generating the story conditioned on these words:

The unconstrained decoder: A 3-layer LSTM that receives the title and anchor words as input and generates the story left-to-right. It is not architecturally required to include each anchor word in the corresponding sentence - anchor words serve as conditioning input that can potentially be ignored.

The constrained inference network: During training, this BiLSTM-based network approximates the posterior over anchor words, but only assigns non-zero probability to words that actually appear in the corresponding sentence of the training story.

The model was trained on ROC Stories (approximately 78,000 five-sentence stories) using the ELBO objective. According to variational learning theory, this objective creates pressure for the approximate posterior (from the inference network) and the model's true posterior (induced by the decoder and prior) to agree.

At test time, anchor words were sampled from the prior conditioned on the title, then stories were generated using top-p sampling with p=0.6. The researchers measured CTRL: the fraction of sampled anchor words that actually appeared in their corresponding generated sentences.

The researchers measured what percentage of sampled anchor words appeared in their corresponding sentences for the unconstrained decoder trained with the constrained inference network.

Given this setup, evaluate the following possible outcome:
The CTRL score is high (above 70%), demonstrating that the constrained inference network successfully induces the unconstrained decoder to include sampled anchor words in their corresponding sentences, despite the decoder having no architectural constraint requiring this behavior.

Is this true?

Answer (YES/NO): YES